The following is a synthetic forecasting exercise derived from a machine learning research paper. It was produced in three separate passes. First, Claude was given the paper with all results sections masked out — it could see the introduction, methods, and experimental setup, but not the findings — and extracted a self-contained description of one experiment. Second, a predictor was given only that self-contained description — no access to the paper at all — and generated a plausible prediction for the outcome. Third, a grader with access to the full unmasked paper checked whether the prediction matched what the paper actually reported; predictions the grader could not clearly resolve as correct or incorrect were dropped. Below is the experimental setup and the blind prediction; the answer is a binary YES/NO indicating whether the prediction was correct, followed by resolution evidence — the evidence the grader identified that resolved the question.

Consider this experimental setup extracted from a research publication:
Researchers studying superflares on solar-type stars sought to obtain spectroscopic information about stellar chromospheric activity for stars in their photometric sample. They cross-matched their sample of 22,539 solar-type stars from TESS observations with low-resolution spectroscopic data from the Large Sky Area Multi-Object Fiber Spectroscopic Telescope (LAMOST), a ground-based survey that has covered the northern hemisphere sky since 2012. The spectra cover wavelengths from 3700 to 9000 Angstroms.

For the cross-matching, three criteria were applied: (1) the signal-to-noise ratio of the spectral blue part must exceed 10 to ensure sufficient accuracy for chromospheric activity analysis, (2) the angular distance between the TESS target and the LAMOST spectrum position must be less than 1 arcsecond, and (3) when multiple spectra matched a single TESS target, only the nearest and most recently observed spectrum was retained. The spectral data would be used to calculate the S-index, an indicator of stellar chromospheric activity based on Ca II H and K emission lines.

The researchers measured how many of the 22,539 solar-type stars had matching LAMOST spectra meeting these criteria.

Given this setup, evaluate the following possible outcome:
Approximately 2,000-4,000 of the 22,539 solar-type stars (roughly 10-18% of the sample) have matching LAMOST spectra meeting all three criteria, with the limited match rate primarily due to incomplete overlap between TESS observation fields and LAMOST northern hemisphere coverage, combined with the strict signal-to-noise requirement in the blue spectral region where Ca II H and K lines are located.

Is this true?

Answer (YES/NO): NO